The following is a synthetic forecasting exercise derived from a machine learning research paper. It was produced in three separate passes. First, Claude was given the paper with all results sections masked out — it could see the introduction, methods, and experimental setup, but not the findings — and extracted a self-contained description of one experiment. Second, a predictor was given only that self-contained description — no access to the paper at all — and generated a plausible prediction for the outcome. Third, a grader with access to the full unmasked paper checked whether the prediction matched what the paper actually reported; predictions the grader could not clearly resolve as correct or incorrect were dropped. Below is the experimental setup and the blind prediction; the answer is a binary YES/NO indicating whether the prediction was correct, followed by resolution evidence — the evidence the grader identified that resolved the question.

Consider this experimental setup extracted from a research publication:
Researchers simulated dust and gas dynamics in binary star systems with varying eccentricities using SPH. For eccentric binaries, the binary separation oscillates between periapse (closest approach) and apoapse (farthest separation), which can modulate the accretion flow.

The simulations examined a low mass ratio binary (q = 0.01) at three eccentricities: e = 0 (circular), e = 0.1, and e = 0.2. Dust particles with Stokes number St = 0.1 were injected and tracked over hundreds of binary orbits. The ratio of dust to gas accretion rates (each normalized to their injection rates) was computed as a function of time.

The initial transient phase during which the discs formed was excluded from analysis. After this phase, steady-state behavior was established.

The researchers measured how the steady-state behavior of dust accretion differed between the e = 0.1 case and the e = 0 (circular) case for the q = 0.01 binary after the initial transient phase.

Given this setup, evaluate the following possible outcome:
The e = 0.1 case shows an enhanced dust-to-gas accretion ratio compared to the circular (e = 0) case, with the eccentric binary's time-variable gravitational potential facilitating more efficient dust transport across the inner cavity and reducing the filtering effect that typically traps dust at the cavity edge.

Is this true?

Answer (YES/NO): NO